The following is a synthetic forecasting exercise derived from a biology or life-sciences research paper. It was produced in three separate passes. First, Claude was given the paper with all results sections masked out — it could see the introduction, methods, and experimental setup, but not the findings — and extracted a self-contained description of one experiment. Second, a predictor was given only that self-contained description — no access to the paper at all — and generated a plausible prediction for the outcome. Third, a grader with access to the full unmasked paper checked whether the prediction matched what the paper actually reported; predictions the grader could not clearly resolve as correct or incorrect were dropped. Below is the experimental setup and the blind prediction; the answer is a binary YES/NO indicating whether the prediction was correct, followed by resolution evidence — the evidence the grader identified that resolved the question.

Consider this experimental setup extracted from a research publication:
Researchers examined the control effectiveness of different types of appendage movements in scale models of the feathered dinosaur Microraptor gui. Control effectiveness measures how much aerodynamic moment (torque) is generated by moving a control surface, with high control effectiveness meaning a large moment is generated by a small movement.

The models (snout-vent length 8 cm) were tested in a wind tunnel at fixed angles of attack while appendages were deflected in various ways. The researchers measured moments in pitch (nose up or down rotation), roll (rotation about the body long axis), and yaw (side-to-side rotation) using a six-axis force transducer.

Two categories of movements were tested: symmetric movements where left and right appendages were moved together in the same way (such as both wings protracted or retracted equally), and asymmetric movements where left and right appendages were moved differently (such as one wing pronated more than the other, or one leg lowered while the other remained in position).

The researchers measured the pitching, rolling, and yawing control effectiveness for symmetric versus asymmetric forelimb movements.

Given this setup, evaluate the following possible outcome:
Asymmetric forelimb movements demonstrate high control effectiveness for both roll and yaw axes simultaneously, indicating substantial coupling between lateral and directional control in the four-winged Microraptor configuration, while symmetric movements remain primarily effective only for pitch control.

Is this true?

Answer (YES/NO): NO